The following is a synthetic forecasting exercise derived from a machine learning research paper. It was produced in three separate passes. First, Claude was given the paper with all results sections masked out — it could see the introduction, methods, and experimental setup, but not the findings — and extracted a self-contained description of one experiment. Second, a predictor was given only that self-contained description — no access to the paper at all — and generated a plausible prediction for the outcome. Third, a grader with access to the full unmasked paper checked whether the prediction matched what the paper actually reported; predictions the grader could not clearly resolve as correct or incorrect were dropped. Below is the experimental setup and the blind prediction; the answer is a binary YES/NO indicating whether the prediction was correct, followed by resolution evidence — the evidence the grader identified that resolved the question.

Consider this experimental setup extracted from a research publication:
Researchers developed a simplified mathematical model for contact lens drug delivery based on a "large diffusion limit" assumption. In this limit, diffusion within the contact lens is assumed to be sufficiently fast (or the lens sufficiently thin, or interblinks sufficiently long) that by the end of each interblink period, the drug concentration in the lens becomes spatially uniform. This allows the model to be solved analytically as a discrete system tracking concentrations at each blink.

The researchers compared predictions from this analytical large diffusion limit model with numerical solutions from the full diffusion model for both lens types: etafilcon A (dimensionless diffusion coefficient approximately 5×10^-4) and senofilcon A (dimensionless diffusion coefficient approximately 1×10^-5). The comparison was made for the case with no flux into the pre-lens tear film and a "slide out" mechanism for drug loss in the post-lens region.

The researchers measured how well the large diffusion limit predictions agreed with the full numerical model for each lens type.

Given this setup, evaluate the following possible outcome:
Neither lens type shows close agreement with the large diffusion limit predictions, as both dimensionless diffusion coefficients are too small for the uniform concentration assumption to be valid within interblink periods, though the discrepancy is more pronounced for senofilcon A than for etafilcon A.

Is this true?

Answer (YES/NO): NO